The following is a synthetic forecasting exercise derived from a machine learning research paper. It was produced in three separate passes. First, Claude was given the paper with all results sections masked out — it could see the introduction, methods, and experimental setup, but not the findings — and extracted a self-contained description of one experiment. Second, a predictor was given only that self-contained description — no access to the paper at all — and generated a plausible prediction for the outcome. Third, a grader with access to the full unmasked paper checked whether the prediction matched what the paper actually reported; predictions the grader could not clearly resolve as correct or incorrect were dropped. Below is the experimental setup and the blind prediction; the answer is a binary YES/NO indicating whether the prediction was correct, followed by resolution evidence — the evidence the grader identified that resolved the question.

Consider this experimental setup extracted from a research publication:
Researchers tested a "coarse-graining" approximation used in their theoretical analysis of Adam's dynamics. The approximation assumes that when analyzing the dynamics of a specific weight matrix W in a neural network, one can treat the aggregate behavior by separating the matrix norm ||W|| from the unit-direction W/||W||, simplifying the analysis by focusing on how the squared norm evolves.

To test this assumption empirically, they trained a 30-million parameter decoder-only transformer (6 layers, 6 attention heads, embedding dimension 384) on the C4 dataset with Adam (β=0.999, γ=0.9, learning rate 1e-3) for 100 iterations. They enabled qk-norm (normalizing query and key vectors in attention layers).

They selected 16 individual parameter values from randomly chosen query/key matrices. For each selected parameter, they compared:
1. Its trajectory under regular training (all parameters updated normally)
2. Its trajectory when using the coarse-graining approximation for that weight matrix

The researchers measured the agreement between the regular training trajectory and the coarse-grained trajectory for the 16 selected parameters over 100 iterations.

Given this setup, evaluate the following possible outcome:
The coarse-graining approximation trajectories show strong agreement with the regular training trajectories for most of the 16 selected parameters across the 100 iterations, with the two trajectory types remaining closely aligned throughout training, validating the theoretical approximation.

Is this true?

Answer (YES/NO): YES